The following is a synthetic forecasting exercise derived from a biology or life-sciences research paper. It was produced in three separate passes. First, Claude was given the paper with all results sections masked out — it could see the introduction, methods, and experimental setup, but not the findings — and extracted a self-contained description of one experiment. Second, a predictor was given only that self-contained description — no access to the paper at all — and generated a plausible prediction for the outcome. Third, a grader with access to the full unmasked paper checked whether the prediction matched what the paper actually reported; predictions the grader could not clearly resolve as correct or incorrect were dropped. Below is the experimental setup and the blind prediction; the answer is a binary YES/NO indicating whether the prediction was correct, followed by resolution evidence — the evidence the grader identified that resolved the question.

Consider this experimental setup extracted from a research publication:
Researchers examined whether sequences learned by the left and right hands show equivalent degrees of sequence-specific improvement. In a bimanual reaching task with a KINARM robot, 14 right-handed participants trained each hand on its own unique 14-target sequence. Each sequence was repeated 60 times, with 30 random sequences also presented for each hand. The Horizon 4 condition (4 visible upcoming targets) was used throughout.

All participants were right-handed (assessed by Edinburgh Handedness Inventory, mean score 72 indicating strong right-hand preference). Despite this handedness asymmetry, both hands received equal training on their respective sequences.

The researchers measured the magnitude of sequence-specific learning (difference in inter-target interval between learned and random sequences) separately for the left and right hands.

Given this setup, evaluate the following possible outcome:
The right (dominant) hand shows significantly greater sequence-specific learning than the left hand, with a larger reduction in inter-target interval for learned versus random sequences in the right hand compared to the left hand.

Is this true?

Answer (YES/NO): NO